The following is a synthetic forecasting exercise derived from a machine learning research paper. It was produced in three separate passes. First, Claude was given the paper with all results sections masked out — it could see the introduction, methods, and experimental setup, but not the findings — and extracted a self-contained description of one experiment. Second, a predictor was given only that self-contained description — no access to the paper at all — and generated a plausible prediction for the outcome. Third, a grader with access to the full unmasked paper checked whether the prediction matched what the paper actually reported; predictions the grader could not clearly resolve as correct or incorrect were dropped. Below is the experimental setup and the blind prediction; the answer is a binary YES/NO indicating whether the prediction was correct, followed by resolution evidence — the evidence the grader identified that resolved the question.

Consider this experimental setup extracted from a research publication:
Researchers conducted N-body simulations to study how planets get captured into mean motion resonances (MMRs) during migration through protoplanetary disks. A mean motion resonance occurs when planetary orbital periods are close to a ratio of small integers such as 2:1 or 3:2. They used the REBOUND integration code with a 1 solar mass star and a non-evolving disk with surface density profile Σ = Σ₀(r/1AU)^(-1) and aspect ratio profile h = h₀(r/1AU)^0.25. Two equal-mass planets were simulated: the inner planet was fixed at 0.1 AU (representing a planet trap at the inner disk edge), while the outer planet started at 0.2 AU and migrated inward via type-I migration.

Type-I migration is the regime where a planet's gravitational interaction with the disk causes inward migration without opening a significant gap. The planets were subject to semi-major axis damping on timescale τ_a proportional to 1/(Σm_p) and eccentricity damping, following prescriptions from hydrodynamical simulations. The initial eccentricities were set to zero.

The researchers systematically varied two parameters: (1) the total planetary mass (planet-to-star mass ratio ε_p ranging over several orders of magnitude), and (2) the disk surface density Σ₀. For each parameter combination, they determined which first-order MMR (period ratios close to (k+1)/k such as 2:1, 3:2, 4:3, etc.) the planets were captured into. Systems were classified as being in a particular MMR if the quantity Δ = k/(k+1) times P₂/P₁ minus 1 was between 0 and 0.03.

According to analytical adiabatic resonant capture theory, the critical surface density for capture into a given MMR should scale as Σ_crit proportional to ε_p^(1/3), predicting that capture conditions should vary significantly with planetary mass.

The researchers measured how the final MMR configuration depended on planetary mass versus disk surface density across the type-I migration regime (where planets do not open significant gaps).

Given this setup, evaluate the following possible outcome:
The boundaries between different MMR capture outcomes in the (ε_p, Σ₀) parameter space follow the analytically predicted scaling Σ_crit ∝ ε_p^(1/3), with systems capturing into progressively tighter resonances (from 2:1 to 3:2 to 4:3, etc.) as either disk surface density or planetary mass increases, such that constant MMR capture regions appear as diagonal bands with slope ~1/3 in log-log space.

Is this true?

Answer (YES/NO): NO